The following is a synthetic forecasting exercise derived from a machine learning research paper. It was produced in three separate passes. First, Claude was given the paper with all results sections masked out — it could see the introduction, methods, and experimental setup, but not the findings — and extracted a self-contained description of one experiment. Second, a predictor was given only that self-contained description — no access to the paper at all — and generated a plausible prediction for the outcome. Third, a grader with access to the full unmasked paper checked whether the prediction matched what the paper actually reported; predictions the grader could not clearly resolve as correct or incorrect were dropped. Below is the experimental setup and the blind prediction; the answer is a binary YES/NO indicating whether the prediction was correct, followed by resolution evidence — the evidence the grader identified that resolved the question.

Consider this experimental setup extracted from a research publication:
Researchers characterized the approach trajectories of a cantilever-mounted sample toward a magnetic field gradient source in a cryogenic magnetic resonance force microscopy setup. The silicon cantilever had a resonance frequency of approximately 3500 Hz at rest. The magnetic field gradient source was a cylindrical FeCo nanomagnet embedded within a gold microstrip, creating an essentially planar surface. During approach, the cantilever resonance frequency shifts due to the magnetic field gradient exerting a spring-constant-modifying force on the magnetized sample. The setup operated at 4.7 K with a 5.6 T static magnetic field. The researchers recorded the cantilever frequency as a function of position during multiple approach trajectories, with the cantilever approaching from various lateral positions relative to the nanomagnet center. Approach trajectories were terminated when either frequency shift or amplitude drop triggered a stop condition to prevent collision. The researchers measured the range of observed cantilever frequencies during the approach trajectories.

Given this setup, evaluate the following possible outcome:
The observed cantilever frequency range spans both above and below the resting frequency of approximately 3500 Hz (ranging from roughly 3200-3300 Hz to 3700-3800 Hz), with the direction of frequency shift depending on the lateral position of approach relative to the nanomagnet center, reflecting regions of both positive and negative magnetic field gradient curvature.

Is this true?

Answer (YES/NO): NO